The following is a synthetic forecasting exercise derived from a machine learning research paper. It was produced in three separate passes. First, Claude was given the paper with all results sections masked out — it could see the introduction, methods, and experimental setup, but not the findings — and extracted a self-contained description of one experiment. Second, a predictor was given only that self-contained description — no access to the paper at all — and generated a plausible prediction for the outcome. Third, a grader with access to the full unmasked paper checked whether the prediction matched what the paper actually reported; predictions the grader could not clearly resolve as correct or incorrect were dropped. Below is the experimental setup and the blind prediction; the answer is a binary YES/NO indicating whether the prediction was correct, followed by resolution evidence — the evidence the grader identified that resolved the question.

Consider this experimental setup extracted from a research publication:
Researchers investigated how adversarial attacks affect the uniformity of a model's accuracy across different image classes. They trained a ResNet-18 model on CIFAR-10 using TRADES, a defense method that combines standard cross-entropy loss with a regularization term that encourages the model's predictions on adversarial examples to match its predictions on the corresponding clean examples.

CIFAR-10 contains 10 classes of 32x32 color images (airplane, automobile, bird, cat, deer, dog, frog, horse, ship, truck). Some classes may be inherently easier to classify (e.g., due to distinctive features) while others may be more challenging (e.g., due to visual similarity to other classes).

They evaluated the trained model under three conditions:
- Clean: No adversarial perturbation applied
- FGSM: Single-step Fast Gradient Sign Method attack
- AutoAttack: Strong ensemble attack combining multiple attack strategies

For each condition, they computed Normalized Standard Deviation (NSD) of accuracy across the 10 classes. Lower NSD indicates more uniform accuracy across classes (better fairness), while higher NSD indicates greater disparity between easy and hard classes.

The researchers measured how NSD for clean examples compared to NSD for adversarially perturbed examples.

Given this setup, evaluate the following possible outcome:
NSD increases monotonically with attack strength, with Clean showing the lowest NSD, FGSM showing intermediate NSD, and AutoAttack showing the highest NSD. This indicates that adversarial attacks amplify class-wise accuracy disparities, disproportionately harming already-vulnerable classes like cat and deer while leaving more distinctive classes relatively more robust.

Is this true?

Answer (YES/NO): YES